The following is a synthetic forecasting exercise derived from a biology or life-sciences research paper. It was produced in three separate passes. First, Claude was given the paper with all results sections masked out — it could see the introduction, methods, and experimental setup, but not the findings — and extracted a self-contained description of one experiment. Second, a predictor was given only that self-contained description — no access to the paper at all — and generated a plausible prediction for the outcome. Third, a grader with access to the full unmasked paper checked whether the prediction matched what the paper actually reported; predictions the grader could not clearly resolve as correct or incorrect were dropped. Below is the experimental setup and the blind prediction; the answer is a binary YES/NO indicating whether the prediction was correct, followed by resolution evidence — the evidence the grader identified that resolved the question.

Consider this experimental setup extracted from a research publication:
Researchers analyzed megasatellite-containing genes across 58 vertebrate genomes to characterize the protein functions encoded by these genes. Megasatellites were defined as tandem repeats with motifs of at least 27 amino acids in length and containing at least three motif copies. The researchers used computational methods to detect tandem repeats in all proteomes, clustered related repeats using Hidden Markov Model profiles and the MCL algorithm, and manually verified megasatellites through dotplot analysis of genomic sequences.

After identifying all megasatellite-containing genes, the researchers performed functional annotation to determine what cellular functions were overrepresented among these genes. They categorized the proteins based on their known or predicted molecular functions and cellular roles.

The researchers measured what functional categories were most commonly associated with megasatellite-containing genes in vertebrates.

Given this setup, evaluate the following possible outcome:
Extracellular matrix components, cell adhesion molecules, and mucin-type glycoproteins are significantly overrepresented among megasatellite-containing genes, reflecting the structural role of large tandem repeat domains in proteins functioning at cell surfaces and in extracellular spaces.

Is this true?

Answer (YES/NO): NO